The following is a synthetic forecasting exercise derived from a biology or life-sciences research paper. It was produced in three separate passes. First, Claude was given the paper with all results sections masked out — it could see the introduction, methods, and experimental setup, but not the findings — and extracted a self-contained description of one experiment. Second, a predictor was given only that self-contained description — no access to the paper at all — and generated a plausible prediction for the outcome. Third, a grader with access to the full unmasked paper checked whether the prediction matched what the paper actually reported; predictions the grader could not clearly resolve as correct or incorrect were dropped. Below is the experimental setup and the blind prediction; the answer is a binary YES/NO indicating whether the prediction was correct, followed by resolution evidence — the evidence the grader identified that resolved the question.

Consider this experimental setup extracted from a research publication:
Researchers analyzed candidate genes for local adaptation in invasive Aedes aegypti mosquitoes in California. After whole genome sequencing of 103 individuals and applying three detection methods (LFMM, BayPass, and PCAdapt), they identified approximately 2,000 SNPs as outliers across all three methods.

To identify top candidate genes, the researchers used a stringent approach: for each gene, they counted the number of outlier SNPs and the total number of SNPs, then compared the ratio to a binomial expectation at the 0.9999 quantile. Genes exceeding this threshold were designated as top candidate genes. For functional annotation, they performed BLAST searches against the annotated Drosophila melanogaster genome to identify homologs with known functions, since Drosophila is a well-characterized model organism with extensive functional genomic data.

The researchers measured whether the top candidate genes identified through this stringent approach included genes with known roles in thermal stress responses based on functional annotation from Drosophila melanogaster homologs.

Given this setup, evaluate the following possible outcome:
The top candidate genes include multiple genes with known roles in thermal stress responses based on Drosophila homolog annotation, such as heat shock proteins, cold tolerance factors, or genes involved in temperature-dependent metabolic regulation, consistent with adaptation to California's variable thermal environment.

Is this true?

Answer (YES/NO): YES